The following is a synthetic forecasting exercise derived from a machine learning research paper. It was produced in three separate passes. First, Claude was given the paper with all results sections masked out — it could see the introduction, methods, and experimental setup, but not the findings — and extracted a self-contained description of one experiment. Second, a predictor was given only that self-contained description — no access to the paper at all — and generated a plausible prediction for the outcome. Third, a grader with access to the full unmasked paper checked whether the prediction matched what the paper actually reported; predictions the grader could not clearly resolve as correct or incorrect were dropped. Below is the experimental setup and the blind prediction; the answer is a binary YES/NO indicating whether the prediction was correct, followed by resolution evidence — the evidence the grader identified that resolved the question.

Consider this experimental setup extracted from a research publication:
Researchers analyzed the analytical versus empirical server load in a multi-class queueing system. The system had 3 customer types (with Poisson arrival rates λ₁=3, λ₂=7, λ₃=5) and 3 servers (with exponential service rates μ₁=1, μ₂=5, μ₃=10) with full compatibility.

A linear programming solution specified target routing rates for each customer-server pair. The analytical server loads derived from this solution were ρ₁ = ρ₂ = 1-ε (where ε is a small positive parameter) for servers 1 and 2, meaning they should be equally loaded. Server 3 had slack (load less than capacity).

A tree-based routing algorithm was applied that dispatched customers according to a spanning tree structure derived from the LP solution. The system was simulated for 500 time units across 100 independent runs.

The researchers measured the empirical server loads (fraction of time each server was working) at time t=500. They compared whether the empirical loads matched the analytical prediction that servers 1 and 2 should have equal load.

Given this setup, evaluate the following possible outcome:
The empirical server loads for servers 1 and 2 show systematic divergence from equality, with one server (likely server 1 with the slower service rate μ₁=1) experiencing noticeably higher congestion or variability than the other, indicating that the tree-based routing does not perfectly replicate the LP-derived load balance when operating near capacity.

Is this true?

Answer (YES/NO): NO